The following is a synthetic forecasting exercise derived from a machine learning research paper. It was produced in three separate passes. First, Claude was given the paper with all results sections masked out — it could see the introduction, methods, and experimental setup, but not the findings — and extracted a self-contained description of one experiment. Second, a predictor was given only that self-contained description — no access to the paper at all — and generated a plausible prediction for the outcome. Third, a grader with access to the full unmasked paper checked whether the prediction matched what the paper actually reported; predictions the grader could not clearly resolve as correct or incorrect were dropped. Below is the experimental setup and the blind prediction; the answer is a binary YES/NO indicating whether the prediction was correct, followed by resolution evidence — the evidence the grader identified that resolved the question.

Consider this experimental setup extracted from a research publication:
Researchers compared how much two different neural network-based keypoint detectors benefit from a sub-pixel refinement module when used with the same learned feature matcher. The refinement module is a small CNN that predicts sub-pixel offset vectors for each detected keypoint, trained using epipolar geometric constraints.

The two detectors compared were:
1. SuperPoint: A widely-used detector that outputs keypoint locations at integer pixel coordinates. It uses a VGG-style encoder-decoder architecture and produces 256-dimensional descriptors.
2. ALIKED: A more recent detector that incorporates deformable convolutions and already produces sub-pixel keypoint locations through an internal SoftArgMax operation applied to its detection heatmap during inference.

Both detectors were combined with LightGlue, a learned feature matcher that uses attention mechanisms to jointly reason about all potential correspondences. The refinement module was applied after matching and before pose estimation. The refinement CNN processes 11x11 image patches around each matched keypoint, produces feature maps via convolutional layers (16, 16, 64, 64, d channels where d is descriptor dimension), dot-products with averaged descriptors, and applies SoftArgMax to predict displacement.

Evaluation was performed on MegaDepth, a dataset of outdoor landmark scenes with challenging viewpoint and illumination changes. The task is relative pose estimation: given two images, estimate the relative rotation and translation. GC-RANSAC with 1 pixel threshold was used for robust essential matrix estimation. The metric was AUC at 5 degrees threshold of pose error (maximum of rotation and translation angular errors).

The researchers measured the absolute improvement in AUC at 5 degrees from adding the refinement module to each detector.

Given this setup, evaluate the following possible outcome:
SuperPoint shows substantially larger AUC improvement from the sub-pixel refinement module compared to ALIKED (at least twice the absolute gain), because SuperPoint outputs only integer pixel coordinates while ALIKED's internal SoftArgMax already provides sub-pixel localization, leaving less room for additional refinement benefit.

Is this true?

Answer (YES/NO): YES